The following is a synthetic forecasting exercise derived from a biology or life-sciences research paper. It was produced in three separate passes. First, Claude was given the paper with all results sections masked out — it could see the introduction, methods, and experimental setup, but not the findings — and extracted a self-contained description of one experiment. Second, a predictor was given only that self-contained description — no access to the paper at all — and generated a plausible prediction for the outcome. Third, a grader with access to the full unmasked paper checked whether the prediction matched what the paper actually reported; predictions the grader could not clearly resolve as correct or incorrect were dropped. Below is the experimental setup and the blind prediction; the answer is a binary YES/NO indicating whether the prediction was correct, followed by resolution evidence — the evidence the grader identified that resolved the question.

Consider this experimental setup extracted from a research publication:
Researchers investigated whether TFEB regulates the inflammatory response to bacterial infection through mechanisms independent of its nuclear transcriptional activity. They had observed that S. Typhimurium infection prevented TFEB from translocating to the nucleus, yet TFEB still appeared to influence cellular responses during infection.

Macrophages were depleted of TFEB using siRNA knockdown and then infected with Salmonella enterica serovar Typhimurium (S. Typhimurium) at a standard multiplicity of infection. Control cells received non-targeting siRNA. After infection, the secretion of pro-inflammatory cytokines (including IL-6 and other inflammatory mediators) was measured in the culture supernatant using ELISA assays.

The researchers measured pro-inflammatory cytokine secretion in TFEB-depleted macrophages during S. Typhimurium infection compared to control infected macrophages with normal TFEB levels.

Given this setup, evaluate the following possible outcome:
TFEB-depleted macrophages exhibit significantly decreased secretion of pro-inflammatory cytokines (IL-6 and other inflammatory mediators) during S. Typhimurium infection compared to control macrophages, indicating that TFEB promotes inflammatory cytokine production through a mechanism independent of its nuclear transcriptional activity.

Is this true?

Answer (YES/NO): NO